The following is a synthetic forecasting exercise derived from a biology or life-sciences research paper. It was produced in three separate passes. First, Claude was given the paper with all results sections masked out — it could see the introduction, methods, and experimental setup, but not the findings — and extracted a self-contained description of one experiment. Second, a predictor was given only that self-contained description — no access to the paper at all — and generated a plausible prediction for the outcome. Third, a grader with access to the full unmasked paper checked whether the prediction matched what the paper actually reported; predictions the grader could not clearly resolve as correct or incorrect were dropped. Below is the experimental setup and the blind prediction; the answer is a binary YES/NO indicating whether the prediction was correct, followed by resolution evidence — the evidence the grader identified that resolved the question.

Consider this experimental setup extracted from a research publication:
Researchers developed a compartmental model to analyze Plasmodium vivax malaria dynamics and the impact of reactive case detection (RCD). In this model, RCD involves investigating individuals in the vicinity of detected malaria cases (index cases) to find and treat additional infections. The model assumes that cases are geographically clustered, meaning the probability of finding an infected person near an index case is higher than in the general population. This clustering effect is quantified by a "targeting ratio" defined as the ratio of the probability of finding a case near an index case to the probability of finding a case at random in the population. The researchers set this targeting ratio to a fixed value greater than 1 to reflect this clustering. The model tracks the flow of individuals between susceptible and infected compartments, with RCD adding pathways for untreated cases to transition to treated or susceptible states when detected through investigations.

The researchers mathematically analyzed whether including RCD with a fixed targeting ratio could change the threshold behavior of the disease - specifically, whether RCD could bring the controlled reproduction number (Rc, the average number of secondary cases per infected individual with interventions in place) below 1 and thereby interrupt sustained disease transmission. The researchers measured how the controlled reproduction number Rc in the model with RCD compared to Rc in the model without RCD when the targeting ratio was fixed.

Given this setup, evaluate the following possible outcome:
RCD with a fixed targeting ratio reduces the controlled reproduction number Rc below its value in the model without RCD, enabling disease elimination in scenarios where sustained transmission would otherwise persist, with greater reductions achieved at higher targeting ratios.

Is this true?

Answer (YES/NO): NO